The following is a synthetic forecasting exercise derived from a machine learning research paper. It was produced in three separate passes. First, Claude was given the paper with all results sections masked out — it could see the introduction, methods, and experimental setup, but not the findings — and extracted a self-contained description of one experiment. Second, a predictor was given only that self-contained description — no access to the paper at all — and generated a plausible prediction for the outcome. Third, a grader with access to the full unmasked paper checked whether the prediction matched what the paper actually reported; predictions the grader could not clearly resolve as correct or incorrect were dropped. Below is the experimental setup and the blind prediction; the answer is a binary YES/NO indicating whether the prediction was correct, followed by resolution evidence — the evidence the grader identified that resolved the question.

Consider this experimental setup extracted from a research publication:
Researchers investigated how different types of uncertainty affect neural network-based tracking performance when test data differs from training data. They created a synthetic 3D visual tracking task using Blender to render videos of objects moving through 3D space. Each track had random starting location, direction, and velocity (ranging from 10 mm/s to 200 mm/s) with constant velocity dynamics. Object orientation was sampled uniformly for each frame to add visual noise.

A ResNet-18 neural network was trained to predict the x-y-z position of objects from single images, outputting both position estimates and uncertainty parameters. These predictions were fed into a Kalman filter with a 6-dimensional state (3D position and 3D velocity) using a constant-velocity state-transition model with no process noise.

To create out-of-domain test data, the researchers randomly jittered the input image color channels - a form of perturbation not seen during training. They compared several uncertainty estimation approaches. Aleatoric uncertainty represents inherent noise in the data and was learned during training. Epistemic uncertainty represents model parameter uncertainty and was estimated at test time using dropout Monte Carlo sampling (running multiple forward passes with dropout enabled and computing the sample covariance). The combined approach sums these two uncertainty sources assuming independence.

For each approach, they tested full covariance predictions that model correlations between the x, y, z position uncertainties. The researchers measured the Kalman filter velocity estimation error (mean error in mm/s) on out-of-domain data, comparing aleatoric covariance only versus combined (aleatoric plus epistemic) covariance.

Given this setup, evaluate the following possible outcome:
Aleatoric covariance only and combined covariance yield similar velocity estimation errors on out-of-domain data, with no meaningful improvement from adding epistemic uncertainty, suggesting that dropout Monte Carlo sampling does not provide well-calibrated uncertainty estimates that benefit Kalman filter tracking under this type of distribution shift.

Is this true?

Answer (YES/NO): NO